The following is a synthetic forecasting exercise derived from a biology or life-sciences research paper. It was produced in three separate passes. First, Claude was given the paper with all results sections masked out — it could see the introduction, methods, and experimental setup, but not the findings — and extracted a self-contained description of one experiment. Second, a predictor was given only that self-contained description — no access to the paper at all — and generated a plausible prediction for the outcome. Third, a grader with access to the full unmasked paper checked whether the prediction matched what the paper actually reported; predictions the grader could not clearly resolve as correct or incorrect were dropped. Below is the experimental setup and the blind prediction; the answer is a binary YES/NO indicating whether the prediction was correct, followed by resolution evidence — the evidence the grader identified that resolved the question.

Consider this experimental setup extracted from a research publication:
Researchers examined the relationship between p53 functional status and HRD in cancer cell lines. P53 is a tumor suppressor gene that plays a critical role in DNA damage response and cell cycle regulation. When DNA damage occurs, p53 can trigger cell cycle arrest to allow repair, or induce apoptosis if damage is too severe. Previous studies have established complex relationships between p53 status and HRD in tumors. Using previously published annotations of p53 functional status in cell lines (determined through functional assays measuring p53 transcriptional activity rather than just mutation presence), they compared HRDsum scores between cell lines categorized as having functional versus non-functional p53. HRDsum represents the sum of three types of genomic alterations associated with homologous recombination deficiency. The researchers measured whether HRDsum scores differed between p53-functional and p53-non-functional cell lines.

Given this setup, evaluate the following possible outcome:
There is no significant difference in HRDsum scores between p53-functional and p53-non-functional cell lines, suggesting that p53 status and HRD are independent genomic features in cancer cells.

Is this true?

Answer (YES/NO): NO